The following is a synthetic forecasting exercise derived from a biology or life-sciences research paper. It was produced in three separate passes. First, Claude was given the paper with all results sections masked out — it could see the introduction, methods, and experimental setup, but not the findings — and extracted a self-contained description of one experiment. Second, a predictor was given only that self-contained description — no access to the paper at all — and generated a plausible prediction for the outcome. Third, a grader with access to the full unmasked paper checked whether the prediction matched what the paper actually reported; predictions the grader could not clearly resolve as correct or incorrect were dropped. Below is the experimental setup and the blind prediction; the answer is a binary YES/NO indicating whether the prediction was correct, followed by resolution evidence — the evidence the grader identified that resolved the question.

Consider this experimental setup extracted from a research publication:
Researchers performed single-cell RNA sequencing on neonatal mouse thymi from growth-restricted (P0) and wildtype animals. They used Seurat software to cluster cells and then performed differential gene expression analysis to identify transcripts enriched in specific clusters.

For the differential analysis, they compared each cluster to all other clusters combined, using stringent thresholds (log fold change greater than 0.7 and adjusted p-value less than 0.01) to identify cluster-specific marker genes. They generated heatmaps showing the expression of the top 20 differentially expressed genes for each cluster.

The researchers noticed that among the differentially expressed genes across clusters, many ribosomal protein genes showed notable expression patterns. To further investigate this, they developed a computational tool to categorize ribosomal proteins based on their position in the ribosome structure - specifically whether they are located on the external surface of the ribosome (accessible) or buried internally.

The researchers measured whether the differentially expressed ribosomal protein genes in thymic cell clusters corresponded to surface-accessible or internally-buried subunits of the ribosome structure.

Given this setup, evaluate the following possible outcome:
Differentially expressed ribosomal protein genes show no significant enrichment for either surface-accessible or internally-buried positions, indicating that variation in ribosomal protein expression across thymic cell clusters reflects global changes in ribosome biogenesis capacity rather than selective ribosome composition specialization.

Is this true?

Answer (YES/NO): NO